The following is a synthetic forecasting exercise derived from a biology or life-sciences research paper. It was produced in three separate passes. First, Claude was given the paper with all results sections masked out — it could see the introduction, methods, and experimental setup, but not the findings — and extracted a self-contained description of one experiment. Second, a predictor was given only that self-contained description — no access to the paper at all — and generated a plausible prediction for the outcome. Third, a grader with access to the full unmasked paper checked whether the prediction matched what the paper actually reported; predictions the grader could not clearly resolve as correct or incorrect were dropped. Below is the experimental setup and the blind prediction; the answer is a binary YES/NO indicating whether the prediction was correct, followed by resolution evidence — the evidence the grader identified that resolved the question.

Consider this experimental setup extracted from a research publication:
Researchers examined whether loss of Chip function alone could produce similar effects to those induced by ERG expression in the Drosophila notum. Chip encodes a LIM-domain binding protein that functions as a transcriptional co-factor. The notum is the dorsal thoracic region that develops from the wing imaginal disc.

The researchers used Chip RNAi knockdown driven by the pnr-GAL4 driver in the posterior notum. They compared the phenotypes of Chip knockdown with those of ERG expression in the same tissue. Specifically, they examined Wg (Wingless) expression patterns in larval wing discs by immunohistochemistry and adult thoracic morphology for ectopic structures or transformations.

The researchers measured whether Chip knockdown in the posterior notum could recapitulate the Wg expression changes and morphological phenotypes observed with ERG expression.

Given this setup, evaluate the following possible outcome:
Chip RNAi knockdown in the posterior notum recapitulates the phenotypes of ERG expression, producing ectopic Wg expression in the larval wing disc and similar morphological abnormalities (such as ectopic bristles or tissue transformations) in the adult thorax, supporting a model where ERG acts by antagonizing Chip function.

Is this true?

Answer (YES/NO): YES